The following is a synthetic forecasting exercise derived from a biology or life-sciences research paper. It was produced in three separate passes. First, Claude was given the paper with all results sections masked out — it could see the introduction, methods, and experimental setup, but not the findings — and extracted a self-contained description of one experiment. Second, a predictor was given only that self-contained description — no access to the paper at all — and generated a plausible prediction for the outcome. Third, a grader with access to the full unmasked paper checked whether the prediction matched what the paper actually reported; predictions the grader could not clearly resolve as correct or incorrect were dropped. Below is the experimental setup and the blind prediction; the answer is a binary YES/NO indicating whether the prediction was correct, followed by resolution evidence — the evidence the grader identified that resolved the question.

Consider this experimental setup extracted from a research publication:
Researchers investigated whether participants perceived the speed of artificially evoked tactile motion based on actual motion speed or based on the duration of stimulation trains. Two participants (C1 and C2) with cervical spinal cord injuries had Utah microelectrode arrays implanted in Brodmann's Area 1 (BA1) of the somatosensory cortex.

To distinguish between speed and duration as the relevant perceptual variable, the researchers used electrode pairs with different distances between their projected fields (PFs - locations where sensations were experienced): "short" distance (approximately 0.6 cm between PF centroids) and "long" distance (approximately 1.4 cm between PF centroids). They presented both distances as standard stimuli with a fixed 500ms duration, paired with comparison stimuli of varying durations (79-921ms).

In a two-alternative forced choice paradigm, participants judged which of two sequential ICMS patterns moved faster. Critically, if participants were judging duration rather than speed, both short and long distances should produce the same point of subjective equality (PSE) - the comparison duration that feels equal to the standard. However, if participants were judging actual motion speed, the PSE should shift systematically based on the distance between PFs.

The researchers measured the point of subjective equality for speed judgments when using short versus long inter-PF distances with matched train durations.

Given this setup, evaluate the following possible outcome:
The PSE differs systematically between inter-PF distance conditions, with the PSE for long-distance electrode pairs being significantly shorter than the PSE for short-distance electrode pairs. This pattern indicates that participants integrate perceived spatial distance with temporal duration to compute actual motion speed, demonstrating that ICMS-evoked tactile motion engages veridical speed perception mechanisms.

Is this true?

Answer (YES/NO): YES